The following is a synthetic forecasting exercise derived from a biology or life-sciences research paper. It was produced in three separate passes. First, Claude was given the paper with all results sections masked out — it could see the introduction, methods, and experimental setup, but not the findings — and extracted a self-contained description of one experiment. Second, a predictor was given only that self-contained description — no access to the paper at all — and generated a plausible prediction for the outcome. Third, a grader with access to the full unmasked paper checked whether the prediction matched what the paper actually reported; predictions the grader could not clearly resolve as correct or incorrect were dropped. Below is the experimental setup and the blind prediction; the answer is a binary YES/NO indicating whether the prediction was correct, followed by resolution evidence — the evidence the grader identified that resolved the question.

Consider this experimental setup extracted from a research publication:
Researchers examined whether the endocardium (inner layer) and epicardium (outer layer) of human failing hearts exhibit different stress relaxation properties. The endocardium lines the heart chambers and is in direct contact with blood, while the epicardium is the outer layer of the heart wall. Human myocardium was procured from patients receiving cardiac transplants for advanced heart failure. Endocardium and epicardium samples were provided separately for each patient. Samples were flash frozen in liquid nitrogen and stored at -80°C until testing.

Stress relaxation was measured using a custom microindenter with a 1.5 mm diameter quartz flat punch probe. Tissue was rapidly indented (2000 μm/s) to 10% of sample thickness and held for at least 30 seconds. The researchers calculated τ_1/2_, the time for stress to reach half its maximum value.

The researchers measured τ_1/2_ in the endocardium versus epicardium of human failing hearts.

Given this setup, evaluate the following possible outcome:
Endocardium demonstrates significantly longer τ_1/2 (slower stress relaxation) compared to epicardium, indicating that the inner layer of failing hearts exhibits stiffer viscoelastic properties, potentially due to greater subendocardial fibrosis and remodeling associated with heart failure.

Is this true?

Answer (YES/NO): YES